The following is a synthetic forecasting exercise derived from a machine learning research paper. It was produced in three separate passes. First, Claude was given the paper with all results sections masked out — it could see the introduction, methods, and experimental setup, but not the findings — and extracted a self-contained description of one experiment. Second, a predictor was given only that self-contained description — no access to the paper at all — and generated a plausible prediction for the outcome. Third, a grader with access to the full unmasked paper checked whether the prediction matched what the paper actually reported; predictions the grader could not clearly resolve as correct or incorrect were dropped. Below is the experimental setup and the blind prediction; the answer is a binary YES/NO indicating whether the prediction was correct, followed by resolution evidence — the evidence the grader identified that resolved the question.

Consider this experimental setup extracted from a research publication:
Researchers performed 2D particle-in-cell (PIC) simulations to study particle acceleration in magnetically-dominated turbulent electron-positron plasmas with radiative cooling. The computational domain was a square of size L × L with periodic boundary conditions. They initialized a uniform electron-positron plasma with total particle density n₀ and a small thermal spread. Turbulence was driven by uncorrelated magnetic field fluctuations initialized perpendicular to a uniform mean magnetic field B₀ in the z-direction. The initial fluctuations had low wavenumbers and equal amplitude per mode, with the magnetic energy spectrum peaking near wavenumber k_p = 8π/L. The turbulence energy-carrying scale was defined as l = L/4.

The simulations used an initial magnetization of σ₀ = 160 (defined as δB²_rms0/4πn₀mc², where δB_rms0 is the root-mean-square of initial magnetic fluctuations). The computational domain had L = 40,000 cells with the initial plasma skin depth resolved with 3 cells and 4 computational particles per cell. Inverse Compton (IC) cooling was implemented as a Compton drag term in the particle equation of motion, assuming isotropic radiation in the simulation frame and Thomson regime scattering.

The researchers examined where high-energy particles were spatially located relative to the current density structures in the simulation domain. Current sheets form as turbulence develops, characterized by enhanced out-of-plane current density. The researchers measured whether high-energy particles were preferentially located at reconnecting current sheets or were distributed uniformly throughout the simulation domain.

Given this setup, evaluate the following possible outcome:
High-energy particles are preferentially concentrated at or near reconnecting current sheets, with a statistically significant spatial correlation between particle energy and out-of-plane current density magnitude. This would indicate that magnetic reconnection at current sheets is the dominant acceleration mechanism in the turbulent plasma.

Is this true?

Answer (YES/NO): YES